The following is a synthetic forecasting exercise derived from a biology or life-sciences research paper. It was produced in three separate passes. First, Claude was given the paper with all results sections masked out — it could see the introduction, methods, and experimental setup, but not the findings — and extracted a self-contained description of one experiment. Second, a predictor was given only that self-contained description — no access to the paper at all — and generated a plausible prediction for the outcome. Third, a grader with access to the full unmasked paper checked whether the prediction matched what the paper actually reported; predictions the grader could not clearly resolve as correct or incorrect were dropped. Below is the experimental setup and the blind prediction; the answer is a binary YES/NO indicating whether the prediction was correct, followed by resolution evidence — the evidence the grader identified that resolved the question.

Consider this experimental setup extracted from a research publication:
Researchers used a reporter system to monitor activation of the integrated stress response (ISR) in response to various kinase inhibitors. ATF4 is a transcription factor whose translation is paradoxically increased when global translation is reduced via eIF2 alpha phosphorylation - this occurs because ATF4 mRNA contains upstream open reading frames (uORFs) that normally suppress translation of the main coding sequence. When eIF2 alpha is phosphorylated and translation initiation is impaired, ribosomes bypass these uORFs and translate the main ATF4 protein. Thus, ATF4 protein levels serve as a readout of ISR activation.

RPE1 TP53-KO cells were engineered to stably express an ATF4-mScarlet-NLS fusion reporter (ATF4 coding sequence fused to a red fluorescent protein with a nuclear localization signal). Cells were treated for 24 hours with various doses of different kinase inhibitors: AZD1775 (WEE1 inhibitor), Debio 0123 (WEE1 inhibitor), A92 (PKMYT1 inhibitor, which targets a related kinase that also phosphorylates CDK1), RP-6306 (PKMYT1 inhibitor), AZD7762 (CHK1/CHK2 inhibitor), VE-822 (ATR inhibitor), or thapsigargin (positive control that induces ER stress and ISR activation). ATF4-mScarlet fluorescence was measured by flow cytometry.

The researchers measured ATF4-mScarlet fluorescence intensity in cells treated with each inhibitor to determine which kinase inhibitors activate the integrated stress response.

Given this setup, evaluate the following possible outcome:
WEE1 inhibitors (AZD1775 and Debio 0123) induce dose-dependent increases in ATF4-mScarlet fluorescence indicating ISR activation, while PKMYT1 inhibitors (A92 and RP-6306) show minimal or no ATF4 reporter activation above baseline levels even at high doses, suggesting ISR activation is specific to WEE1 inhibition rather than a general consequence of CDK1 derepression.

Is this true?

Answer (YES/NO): NO